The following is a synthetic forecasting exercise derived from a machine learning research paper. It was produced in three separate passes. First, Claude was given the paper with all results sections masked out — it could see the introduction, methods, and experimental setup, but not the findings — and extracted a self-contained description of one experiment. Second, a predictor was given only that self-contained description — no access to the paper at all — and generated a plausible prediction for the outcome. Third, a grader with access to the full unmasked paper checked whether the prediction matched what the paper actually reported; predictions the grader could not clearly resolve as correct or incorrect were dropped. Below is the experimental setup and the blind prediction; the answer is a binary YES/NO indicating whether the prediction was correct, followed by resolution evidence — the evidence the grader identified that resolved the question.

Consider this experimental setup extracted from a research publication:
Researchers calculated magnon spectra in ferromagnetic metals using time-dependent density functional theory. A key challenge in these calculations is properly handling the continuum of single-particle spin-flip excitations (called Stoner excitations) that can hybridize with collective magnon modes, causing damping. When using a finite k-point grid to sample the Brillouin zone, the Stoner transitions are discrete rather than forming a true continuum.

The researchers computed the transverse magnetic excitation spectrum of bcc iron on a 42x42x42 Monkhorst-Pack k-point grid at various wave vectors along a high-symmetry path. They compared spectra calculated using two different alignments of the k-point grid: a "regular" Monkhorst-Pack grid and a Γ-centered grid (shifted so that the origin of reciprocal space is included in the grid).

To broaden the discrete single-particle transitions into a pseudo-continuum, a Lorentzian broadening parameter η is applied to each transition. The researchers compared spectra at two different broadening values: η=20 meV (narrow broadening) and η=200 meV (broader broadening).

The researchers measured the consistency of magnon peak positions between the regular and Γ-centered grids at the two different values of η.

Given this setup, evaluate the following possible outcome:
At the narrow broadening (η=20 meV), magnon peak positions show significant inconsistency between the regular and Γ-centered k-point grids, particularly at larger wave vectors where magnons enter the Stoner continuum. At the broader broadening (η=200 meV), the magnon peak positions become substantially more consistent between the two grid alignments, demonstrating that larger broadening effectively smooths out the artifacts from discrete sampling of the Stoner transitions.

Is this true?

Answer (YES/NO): YES